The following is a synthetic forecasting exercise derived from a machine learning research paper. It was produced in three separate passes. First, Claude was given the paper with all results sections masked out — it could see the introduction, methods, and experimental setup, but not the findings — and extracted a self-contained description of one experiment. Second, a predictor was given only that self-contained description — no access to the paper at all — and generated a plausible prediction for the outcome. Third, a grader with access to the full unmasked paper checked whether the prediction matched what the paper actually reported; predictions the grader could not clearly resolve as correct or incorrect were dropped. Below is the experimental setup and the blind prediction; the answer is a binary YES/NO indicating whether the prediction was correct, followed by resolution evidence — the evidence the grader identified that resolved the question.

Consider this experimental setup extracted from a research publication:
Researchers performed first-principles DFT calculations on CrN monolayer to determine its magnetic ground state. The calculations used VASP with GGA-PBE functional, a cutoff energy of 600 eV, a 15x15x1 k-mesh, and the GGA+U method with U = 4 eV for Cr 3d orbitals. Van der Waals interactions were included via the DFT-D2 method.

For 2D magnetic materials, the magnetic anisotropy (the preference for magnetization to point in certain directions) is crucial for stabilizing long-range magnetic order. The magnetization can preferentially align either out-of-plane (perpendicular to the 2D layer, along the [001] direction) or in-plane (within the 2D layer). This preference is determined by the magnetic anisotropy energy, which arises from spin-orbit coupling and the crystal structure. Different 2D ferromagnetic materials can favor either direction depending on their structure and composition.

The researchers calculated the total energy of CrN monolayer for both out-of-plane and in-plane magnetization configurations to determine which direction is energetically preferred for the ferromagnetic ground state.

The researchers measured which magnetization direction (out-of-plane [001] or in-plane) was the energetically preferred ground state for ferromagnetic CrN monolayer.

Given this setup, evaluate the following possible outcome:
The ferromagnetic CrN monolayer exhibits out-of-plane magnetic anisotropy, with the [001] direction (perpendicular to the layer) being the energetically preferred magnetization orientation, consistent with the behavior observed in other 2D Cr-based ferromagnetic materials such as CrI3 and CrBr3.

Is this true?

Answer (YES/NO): YES